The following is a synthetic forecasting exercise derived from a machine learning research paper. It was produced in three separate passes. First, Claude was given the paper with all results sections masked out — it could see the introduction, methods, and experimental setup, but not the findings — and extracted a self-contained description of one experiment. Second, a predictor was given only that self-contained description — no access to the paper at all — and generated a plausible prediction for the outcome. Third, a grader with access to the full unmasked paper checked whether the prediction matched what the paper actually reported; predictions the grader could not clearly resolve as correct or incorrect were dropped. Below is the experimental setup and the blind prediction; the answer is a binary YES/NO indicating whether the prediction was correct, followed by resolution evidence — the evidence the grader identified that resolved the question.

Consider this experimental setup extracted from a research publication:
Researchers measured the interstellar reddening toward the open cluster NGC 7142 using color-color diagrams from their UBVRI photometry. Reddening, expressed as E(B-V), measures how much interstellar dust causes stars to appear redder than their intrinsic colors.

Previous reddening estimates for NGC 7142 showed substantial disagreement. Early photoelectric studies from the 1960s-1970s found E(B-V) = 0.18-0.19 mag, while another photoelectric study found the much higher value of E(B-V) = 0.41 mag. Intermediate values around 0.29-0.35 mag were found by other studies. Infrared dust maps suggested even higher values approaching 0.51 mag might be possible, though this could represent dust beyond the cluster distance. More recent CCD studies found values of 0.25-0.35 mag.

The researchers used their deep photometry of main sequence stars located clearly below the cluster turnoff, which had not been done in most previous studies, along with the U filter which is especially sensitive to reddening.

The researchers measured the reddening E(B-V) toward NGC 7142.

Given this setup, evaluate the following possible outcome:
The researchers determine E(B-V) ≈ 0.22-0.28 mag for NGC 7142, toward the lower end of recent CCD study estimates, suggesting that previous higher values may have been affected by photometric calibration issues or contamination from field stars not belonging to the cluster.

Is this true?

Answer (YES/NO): NO